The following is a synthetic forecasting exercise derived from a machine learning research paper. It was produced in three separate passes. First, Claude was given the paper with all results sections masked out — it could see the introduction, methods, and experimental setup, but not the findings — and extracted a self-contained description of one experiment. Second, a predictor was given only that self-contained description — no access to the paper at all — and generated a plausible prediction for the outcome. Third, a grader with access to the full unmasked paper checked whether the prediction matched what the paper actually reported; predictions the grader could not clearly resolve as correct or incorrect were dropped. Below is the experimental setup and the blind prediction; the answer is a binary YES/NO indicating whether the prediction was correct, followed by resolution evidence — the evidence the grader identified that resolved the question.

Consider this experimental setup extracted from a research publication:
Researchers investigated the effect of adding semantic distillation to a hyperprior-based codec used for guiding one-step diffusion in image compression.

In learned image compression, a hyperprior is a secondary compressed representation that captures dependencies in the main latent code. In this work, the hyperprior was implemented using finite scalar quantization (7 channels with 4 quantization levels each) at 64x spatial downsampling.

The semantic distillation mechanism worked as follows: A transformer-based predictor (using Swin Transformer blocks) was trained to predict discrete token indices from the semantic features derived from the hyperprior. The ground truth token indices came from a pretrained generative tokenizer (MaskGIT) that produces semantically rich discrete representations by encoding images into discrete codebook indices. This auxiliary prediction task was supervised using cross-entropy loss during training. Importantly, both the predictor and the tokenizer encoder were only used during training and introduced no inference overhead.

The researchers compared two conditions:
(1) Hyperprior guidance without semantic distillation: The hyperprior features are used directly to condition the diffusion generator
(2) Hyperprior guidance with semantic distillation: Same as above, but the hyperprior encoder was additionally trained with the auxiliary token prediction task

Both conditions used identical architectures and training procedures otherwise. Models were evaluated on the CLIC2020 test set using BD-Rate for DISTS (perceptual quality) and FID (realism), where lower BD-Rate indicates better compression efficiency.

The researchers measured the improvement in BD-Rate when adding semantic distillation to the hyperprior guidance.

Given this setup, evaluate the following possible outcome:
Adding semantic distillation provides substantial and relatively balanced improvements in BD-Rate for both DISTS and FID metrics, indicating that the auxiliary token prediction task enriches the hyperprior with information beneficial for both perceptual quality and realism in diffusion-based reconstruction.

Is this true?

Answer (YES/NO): YES